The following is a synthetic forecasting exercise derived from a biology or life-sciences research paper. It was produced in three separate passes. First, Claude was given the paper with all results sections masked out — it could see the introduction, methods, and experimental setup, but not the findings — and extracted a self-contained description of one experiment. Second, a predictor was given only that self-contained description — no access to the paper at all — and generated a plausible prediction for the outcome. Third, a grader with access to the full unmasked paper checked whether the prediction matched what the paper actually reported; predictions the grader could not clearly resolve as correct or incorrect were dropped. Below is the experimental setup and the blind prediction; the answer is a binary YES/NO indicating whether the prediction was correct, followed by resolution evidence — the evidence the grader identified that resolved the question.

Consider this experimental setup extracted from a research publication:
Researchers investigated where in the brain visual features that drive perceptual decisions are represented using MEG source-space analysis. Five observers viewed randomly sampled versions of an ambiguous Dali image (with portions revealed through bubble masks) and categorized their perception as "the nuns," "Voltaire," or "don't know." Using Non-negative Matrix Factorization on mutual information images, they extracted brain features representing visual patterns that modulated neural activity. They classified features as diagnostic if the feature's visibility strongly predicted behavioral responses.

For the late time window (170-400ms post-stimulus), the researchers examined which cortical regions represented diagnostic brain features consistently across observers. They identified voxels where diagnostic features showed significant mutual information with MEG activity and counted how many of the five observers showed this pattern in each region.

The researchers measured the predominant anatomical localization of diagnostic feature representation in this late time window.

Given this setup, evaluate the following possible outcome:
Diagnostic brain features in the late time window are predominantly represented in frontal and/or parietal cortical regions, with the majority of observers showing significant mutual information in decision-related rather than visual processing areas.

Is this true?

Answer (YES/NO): NO